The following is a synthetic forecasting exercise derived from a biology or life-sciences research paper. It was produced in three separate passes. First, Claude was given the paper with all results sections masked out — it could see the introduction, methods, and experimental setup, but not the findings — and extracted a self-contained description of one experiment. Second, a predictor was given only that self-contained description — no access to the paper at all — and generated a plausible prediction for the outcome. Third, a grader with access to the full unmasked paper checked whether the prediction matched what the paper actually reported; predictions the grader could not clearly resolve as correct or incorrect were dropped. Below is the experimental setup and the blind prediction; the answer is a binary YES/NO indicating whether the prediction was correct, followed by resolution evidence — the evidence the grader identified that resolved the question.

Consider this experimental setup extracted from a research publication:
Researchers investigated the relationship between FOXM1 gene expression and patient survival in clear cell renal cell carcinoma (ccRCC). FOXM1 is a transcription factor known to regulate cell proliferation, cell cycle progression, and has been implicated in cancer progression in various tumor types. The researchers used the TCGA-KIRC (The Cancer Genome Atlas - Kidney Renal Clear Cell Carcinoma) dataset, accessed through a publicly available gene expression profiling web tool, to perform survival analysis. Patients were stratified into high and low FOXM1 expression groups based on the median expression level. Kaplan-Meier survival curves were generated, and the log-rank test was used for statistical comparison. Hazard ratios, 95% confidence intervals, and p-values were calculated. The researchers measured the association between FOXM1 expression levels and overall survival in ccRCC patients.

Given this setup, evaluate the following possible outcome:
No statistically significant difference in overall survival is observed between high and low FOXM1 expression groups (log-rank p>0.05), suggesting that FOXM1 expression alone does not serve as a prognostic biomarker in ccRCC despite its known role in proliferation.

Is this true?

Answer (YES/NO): NO